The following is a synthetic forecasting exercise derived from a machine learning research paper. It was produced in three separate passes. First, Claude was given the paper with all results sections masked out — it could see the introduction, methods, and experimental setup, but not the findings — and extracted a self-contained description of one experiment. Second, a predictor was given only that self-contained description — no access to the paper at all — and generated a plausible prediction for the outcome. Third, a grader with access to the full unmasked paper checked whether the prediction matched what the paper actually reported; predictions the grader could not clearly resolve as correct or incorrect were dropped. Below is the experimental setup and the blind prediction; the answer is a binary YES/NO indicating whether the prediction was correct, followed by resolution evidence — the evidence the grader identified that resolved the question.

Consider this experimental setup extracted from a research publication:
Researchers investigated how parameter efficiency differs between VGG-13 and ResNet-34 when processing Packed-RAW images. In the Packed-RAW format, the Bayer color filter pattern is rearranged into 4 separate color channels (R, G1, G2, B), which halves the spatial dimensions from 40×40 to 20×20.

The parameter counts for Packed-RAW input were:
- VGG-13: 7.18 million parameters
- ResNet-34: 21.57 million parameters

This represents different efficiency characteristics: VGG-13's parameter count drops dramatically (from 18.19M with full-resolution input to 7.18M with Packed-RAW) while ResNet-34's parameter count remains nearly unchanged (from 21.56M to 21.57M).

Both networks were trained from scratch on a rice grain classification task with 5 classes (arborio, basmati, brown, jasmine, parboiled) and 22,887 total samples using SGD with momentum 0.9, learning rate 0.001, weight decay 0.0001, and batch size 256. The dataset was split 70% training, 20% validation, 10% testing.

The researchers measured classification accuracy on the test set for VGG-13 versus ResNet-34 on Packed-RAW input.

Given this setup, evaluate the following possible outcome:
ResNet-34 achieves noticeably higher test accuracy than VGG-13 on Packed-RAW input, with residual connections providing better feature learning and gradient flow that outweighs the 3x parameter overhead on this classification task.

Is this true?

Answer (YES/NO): NO